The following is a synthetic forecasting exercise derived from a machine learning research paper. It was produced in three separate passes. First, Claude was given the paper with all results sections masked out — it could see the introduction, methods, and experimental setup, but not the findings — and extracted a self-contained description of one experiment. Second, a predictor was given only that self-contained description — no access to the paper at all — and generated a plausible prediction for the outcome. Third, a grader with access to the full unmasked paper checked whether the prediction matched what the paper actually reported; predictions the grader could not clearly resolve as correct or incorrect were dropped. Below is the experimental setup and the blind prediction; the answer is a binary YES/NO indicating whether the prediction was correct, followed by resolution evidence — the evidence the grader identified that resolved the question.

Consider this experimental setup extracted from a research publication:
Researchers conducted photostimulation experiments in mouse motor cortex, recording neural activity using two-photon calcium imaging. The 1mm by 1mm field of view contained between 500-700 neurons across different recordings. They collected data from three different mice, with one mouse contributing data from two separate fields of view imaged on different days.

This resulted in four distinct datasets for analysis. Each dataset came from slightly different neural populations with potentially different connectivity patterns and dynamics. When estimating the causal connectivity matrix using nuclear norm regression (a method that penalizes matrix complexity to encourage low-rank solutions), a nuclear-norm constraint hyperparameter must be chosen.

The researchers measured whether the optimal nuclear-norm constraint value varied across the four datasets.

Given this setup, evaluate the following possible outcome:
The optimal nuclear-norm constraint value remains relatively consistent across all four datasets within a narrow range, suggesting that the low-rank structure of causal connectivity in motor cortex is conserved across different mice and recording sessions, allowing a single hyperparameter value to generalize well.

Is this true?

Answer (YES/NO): NO